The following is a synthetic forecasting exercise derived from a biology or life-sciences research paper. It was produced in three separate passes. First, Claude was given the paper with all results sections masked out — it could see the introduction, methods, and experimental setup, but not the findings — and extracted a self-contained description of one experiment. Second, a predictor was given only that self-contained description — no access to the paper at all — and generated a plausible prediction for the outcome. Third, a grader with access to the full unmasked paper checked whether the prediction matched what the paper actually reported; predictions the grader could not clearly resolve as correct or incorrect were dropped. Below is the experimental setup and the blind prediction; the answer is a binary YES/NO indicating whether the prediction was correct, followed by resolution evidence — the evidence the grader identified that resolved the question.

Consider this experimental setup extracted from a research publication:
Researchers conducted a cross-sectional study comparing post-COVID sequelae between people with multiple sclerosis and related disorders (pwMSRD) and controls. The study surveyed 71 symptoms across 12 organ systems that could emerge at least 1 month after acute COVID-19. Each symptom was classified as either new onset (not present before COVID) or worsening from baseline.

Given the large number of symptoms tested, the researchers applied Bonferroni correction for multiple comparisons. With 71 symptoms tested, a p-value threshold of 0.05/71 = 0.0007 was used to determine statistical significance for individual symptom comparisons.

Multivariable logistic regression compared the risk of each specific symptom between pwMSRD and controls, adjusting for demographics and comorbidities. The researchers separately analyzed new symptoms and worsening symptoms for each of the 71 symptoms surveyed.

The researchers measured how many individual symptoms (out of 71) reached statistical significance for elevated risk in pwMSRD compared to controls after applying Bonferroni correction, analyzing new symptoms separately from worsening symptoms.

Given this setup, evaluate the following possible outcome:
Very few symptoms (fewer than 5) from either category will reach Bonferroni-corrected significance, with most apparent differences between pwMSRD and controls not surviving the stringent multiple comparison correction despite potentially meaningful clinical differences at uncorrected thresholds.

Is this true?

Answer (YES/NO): NO